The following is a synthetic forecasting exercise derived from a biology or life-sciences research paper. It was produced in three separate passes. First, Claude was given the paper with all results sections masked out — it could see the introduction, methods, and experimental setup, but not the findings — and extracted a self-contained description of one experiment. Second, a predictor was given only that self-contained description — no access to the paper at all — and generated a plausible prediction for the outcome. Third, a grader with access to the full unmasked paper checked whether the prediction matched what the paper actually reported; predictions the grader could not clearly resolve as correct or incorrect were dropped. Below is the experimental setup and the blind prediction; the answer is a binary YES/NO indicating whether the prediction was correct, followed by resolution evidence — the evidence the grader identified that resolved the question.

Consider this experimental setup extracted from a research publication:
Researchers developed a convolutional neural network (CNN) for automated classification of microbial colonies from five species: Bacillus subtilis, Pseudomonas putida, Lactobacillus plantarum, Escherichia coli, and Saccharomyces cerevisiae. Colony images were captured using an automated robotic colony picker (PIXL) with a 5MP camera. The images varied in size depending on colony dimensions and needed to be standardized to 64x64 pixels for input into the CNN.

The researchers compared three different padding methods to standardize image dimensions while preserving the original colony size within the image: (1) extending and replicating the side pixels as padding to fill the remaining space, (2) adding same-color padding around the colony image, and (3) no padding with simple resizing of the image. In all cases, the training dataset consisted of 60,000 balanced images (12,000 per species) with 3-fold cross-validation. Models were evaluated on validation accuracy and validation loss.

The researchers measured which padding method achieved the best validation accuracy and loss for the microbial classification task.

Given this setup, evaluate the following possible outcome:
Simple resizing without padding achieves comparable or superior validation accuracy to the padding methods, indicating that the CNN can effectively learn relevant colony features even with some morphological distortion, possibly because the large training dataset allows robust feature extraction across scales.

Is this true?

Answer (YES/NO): NO